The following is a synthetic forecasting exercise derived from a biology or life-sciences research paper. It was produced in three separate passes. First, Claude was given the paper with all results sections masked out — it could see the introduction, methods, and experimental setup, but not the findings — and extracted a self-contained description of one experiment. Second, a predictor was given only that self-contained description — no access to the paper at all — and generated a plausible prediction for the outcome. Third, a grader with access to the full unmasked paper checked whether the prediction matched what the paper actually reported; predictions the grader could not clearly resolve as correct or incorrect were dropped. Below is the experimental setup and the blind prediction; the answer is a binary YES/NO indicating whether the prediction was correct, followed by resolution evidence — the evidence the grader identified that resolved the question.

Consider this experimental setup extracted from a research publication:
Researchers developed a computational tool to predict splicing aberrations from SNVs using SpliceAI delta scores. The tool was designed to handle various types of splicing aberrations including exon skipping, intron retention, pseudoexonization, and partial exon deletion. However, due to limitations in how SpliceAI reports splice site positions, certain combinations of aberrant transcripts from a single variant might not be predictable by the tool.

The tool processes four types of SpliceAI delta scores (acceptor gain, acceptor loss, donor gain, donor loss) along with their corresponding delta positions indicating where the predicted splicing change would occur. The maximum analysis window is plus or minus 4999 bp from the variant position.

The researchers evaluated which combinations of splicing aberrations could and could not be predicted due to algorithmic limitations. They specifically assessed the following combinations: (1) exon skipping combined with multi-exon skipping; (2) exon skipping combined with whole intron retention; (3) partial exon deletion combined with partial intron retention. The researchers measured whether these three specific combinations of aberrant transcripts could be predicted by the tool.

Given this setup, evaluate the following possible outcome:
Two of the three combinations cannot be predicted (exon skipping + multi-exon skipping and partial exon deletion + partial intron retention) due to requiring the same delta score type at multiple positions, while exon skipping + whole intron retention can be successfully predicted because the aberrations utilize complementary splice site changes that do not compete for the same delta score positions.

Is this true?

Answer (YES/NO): NO